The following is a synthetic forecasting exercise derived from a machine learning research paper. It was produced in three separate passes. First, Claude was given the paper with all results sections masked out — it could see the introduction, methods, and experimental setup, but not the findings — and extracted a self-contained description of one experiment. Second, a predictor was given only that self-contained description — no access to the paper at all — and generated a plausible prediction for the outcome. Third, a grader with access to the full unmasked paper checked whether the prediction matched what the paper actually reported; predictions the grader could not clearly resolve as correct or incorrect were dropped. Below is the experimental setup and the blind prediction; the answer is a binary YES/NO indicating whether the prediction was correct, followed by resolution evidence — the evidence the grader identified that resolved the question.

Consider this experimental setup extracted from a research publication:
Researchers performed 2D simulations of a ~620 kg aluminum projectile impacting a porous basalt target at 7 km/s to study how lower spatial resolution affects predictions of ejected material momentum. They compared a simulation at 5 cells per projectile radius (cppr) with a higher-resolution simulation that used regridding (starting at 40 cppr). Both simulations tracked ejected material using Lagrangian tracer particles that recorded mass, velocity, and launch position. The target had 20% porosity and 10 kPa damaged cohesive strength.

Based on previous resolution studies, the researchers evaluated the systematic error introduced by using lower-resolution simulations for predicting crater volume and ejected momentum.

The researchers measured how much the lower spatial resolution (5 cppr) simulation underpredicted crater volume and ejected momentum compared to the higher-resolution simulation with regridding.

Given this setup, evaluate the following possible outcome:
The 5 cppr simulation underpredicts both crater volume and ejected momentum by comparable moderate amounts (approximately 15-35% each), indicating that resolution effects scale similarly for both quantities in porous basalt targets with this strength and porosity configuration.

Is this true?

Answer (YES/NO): NO